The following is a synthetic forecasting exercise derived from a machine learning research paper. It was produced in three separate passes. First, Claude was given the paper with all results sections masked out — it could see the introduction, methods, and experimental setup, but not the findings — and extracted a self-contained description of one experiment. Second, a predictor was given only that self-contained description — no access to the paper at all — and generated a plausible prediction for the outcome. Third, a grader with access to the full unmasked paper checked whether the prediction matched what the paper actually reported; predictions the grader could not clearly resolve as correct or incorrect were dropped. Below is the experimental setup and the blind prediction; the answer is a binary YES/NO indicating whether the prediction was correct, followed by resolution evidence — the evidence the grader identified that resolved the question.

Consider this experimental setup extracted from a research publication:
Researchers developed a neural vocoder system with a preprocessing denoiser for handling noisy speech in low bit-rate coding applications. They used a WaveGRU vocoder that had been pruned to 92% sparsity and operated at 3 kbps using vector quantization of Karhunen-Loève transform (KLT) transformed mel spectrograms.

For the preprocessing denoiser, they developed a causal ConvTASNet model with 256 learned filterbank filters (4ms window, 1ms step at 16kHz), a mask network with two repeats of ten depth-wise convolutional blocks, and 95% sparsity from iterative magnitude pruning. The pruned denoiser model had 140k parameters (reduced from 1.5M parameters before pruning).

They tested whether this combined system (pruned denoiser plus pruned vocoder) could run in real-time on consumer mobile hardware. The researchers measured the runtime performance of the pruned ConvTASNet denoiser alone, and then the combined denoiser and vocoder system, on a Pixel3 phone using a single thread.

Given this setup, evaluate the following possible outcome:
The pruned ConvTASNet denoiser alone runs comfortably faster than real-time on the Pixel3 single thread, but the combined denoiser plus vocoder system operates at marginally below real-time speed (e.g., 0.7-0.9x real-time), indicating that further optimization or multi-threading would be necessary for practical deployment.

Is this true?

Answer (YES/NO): NO